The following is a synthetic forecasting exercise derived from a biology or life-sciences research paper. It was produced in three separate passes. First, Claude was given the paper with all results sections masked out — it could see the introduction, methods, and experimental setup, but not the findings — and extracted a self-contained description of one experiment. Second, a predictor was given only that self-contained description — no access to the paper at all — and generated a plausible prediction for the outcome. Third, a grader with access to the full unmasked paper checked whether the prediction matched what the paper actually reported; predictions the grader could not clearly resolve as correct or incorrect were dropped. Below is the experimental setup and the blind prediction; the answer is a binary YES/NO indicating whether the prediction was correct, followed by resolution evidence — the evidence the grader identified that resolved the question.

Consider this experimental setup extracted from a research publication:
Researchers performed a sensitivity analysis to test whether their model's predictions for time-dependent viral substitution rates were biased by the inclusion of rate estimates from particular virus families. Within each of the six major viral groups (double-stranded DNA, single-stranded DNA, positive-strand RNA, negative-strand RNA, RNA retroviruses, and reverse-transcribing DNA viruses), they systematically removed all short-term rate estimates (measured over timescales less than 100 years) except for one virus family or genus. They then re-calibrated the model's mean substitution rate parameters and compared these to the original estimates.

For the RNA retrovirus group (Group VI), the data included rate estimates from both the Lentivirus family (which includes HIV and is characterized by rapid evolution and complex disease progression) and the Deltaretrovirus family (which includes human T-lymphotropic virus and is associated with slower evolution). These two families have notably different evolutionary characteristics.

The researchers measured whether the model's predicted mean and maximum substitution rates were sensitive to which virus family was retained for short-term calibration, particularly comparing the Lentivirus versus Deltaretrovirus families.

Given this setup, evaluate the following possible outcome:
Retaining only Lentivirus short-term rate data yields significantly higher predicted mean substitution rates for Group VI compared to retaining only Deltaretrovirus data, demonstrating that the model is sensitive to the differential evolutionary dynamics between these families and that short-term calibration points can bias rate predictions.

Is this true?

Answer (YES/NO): YES